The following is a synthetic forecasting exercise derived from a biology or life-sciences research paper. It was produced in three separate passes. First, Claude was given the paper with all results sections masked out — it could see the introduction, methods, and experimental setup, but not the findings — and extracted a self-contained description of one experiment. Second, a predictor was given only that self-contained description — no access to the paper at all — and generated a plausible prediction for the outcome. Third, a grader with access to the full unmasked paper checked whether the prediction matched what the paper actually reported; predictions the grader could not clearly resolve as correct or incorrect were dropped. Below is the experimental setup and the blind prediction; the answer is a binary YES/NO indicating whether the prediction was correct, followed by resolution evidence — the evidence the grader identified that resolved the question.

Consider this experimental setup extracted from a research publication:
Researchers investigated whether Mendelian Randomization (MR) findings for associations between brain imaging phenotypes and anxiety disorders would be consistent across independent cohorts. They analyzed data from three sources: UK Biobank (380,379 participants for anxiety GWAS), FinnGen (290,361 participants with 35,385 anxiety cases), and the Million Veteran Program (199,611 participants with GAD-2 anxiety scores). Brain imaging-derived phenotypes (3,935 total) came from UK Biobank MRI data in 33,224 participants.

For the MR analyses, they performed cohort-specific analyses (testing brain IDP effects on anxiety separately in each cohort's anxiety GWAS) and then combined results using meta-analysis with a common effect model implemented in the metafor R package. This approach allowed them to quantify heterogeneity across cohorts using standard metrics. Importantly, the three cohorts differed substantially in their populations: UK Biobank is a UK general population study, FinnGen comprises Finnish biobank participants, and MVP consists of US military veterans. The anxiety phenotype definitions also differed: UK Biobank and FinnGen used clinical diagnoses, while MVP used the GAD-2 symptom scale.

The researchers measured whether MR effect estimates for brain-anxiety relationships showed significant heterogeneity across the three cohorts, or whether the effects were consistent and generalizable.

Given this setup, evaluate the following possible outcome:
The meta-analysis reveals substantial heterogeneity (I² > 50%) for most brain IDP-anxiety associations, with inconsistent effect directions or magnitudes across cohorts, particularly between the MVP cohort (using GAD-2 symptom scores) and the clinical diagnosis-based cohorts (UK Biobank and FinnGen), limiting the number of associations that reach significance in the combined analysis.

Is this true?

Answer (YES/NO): NO